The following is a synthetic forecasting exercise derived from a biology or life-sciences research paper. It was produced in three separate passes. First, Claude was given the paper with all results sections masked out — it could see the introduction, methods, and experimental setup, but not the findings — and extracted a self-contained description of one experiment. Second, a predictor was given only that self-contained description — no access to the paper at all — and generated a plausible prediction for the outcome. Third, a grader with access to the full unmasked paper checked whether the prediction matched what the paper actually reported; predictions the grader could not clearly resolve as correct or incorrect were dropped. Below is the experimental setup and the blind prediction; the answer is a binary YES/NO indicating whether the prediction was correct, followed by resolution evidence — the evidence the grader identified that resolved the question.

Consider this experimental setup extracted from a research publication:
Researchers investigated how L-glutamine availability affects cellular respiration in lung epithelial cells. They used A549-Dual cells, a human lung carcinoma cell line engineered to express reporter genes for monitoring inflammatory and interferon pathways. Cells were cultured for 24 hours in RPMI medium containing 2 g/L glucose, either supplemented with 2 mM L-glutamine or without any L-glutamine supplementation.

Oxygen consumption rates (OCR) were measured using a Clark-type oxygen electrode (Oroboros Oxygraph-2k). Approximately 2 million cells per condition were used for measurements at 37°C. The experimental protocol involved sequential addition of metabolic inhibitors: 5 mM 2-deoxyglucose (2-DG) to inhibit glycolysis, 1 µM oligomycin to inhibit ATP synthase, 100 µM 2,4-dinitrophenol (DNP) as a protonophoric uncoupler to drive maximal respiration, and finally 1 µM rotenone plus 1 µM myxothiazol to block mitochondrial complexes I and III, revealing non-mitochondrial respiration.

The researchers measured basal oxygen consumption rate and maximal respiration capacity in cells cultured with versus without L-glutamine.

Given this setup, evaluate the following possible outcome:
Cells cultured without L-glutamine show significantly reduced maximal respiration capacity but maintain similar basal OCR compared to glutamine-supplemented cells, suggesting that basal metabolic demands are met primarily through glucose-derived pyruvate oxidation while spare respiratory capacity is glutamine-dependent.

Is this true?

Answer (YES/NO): NO